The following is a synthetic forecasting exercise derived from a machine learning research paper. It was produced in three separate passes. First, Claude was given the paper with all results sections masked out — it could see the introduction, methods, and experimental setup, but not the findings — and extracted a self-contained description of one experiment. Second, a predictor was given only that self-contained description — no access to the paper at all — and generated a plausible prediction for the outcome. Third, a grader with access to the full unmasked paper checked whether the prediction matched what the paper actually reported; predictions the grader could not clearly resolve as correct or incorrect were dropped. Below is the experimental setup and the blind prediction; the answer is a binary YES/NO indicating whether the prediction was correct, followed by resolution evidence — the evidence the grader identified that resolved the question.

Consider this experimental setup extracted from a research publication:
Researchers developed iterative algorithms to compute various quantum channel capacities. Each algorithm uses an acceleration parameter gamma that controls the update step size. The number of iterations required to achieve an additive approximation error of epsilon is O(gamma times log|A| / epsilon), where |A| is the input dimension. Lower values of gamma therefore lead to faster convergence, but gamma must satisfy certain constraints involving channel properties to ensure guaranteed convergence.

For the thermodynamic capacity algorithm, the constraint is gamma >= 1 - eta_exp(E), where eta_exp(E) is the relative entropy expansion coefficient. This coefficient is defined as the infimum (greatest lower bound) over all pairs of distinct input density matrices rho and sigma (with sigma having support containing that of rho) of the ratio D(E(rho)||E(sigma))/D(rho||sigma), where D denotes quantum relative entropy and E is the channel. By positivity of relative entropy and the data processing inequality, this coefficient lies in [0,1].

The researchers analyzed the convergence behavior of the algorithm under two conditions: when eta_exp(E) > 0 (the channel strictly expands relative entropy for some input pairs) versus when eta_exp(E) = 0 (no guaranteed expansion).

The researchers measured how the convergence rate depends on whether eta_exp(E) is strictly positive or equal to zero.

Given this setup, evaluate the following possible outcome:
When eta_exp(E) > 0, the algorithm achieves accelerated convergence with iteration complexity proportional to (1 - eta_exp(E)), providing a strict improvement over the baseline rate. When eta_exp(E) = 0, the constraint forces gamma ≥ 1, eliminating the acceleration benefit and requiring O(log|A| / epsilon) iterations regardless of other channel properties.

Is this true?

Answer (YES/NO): YES